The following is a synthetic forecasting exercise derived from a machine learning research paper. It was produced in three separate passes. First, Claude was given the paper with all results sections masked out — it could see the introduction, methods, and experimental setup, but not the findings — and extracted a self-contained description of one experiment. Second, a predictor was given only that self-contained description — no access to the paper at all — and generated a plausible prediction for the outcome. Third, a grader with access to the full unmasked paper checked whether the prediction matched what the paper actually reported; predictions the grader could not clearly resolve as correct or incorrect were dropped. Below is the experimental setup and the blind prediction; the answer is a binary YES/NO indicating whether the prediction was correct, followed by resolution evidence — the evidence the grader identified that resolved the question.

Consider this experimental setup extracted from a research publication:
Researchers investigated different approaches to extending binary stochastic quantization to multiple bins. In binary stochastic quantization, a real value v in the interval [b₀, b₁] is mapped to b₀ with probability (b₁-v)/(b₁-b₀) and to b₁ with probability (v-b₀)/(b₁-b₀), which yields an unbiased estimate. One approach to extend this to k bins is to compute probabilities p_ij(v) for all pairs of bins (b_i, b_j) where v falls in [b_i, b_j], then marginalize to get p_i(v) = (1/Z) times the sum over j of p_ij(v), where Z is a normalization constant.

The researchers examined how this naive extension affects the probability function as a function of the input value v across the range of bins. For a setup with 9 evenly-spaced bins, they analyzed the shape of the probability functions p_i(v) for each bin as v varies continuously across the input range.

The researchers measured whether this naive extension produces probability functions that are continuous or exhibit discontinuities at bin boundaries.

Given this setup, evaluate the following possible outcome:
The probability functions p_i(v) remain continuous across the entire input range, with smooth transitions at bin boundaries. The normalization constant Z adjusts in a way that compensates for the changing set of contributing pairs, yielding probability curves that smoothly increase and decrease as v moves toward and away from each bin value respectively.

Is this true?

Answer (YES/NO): NO